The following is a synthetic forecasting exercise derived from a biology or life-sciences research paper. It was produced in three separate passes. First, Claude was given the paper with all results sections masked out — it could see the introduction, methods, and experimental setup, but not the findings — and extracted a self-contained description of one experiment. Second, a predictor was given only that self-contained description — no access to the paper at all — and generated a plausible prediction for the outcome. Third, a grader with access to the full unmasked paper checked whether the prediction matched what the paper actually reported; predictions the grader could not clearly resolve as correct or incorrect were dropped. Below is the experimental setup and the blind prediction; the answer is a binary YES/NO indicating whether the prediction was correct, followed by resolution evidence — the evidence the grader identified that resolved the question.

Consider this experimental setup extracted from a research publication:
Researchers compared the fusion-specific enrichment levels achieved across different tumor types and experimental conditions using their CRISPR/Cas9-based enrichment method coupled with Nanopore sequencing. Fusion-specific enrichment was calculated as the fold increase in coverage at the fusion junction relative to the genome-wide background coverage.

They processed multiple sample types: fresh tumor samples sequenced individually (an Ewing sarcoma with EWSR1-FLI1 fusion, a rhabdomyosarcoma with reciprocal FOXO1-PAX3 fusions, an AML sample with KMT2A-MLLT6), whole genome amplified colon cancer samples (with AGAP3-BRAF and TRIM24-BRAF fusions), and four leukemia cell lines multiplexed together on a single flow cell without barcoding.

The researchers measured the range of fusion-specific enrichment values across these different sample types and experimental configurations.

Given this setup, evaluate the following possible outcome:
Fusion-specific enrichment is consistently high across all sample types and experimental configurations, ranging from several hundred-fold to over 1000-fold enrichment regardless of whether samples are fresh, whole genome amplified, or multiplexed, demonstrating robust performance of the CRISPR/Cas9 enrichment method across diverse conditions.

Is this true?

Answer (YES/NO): NO